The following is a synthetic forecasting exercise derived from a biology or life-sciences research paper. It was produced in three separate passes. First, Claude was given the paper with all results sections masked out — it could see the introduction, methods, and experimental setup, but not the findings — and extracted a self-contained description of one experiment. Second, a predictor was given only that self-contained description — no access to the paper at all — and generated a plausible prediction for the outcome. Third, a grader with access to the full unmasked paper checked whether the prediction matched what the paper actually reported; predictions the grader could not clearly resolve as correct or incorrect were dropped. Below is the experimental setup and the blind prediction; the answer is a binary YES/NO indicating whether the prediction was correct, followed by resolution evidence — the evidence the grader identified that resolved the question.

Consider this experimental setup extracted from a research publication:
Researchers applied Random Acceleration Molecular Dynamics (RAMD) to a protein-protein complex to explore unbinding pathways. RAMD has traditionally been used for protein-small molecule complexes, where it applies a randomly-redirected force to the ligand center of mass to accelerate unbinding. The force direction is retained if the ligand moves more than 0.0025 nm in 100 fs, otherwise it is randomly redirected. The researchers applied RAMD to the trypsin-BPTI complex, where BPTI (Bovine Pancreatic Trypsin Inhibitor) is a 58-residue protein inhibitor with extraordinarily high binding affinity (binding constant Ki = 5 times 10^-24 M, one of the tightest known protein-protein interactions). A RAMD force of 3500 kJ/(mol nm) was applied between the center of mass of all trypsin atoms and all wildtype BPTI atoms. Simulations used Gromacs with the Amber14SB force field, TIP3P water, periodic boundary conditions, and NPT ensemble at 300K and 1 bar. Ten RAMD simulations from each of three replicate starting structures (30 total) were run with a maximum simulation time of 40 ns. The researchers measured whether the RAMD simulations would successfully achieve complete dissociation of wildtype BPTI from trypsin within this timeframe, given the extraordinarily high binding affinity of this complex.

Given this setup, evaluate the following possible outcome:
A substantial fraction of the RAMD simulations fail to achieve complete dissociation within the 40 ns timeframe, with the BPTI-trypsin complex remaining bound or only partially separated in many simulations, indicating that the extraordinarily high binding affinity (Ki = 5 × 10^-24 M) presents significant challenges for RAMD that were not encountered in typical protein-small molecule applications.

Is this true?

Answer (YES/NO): NO